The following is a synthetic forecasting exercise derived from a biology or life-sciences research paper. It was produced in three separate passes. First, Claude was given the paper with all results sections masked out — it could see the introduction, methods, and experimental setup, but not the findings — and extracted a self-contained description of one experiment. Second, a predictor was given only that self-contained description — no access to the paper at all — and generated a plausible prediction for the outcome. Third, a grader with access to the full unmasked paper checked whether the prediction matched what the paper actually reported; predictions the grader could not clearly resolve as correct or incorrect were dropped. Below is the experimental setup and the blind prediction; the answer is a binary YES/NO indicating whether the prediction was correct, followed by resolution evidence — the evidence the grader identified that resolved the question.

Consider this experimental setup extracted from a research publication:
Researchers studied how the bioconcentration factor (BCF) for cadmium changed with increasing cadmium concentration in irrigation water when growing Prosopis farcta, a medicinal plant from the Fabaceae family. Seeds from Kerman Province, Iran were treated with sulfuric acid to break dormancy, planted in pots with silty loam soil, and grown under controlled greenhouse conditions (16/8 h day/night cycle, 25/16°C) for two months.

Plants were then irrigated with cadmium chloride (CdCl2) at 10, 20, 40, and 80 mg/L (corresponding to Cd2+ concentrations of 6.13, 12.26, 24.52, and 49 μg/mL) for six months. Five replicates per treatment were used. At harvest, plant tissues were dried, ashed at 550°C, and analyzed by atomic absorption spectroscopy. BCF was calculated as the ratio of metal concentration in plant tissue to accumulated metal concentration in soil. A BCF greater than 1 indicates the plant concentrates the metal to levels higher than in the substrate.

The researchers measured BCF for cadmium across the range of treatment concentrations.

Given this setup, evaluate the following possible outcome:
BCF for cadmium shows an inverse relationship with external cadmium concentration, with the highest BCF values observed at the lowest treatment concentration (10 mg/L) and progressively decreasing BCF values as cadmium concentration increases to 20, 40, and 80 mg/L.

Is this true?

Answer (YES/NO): YES